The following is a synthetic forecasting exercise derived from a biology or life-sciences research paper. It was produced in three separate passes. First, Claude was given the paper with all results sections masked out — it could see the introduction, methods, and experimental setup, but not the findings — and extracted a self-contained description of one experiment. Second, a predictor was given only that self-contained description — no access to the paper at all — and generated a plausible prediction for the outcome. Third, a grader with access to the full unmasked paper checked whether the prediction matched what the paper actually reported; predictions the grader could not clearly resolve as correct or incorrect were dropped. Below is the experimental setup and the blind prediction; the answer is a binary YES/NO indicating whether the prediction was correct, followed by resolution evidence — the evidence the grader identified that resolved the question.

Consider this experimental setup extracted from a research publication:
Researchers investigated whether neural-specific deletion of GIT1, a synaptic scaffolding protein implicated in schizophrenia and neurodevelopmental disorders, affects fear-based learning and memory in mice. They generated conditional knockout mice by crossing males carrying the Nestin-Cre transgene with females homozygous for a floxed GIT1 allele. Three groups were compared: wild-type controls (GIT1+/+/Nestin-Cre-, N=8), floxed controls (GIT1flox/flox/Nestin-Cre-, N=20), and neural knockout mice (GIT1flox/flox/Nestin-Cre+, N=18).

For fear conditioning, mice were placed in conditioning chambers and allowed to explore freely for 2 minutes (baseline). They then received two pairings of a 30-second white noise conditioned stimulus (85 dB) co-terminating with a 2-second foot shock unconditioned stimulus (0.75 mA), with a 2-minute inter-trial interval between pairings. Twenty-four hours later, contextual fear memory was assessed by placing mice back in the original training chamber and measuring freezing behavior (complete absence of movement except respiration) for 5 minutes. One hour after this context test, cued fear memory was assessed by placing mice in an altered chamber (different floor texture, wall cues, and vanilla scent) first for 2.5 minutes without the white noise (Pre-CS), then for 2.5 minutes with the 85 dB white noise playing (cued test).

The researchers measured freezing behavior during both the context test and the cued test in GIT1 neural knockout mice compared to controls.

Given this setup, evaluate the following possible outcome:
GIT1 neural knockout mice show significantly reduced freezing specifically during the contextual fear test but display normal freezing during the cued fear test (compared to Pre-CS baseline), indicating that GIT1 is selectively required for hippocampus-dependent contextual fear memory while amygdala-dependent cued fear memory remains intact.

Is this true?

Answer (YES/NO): NO